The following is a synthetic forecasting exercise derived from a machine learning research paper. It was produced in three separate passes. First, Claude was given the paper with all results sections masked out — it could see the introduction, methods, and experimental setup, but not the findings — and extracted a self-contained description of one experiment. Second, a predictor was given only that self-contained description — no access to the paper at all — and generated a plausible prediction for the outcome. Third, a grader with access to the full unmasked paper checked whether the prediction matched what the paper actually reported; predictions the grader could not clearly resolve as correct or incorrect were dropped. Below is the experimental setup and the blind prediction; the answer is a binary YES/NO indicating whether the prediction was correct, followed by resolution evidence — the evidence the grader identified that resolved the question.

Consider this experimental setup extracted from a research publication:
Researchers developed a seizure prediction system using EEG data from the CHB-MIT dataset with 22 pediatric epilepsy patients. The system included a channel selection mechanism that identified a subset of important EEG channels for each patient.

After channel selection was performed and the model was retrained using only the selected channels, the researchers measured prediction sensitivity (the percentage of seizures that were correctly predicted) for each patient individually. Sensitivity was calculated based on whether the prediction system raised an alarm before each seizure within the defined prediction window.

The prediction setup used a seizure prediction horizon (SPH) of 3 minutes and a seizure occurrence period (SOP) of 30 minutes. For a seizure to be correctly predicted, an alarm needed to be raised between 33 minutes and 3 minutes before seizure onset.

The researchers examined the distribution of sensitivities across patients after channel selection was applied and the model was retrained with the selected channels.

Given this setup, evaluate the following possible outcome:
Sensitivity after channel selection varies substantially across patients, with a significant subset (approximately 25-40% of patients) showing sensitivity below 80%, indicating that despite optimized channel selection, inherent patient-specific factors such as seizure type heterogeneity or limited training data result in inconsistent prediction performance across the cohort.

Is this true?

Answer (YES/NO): NO